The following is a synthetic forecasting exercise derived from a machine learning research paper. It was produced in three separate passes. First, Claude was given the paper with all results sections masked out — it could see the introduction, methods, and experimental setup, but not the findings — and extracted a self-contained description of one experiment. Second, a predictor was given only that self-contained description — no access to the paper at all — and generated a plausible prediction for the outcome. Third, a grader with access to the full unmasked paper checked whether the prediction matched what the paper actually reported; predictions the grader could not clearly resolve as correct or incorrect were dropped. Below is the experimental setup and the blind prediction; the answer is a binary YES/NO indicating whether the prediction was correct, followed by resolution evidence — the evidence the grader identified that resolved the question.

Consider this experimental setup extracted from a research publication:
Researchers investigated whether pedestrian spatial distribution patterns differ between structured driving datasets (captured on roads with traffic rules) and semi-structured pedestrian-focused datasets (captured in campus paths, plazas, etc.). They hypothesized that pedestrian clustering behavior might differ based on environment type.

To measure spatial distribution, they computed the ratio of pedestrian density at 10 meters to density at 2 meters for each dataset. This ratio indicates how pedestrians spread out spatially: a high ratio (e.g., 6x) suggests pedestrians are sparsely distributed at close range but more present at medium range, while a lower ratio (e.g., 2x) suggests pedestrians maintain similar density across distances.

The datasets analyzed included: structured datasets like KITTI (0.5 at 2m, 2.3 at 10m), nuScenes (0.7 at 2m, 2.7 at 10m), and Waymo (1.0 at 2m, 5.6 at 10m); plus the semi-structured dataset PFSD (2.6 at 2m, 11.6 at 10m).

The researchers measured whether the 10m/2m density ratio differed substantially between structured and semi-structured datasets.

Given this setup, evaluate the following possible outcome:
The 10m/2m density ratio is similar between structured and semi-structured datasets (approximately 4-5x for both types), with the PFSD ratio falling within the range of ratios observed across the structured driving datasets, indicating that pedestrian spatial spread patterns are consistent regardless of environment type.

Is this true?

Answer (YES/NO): YES